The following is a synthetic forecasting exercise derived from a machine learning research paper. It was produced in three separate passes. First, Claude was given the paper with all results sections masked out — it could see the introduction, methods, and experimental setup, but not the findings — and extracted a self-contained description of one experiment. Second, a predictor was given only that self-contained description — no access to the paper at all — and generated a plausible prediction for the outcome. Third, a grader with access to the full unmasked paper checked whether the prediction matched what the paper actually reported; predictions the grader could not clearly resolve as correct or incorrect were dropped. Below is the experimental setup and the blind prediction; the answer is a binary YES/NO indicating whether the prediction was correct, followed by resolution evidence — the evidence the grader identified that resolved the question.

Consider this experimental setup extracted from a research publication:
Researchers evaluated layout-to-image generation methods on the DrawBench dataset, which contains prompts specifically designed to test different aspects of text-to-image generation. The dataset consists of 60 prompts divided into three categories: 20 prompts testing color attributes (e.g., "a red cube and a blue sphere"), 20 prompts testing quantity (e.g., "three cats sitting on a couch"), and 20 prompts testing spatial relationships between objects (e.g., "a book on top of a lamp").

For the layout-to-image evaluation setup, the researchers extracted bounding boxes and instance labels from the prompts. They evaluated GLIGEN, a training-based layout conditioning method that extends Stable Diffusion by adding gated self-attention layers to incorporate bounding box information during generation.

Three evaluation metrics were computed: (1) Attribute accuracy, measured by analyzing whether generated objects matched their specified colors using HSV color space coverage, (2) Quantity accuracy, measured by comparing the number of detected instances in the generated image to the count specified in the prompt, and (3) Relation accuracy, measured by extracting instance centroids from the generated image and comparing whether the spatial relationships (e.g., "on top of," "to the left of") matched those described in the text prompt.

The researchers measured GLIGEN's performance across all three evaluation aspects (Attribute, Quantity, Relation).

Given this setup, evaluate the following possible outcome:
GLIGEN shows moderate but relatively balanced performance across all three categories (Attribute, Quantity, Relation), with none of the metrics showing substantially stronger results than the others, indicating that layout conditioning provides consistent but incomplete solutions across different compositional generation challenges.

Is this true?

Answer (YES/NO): NO